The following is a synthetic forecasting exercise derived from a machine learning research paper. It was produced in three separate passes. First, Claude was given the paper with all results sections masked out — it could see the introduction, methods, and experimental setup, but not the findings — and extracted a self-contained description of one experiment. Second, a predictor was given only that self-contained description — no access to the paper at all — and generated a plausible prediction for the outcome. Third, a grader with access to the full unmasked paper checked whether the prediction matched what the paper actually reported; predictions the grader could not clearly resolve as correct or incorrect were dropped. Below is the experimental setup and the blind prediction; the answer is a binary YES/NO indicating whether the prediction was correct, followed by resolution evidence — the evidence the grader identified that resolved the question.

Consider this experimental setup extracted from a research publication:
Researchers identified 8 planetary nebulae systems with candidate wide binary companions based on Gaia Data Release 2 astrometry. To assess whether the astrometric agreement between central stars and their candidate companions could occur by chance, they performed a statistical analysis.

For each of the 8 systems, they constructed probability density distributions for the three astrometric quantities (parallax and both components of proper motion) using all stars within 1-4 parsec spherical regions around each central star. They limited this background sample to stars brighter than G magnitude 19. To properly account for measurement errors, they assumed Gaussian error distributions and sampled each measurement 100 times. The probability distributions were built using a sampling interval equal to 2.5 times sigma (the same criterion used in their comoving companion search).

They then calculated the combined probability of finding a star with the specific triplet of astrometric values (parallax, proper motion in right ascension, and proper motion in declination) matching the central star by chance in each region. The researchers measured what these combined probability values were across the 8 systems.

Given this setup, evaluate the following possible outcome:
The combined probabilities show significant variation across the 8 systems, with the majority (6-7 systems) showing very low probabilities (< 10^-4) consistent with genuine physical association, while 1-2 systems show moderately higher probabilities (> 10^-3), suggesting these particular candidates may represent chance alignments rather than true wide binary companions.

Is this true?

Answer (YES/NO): NO